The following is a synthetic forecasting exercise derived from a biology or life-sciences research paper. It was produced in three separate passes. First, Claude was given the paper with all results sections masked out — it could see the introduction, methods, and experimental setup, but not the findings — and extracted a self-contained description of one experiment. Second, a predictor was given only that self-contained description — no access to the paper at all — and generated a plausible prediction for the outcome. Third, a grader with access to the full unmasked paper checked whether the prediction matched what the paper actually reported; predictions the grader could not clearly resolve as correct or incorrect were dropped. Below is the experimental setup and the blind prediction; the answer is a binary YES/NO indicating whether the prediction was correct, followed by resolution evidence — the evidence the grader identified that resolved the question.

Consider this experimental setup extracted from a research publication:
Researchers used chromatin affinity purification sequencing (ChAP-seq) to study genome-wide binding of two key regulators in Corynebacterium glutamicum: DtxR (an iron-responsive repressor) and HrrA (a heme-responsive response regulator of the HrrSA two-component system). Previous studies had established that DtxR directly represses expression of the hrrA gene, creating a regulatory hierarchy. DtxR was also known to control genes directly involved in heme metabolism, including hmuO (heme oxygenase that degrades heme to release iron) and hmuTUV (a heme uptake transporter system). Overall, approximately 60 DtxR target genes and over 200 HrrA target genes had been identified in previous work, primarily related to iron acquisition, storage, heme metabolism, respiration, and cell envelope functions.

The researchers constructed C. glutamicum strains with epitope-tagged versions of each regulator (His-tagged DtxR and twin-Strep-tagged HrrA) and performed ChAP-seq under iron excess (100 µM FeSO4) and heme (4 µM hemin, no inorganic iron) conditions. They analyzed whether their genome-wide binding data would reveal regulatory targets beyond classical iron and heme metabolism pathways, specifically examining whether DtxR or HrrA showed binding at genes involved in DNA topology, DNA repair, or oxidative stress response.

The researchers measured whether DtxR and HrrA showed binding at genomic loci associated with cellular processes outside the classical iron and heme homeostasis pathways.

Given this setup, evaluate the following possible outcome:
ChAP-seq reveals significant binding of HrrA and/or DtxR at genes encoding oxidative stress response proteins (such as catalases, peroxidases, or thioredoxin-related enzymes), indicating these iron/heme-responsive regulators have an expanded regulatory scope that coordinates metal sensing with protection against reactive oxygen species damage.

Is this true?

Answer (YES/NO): YES